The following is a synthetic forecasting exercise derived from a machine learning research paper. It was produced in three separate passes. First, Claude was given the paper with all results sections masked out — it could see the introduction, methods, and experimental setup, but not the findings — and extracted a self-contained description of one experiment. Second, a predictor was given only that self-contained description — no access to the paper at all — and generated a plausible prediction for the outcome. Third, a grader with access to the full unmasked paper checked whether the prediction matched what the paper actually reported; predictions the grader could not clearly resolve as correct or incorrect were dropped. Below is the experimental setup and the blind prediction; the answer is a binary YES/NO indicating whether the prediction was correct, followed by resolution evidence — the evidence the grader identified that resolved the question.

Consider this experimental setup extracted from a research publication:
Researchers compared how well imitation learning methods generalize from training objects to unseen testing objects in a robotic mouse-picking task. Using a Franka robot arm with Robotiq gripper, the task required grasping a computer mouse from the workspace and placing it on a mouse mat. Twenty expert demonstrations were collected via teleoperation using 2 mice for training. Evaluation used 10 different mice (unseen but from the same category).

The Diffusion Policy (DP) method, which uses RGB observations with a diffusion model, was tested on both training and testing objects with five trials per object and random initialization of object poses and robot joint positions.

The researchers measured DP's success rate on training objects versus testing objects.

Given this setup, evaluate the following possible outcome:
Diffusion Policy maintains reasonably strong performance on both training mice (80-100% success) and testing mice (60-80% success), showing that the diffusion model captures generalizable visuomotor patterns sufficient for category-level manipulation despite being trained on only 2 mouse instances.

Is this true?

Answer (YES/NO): NO